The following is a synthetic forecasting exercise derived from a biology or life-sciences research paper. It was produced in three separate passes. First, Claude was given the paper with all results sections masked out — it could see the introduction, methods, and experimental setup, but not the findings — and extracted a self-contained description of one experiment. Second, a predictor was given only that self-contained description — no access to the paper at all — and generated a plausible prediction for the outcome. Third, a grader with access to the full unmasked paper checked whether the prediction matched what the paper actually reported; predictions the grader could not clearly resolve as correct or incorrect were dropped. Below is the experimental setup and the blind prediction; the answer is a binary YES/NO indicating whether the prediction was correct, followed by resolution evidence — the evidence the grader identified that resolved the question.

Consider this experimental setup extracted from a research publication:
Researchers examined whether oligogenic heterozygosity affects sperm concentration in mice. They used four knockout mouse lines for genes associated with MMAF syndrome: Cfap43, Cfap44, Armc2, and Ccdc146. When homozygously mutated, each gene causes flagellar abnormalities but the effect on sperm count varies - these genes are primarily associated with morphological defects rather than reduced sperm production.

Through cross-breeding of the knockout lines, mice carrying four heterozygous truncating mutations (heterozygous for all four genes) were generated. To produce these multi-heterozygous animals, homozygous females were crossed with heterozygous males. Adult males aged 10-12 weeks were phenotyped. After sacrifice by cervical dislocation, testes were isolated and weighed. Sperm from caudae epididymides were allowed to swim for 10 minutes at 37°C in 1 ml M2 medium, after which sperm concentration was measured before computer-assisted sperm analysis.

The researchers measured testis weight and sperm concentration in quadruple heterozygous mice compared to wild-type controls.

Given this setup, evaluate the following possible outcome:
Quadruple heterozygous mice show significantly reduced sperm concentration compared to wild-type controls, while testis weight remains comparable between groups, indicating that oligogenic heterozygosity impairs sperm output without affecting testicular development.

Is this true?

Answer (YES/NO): NO